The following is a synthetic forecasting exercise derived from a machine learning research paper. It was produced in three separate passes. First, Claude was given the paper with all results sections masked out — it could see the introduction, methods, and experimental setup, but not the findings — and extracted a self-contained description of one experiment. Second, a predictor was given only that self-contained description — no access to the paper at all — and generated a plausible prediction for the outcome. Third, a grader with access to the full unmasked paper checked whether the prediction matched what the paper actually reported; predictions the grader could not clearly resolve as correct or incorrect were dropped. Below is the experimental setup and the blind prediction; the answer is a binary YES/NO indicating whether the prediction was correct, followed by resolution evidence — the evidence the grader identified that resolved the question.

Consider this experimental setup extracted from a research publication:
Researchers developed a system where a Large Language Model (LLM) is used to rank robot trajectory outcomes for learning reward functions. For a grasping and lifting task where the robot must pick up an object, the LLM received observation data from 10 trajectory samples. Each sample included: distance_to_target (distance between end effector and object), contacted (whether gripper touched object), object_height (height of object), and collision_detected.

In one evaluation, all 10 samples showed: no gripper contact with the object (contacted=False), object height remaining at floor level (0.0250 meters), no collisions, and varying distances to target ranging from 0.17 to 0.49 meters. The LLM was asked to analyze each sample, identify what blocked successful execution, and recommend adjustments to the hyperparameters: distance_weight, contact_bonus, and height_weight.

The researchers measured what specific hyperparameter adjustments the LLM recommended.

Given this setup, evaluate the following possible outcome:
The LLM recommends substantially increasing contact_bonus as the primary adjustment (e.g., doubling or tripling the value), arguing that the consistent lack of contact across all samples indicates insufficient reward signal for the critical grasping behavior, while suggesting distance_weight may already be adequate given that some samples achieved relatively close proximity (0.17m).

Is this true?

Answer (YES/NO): NO